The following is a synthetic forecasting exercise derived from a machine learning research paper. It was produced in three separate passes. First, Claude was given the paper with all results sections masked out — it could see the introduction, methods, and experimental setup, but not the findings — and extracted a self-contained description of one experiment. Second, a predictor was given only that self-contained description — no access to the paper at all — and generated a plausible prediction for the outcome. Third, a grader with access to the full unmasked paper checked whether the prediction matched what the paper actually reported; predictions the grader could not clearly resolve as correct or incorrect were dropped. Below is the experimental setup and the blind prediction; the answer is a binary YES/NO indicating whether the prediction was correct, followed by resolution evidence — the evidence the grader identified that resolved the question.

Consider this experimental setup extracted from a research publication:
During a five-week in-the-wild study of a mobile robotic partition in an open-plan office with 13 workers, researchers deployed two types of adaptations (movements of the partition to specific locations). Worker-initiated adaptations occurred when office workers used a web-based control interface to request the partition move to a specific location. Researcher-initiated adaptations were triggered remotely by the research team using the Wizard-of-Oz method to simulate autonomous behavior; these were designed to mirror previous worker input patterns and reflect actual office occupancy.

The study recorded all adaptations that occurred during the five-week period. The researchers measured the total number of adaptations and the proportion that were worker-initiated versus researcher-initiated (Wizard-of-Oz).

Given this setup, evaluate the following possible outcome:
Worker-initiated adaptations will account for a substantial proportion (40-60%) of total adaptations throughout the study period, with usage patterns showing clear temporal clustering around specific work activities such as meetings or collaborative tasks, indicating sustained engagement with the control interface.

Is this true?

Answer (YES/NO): NO